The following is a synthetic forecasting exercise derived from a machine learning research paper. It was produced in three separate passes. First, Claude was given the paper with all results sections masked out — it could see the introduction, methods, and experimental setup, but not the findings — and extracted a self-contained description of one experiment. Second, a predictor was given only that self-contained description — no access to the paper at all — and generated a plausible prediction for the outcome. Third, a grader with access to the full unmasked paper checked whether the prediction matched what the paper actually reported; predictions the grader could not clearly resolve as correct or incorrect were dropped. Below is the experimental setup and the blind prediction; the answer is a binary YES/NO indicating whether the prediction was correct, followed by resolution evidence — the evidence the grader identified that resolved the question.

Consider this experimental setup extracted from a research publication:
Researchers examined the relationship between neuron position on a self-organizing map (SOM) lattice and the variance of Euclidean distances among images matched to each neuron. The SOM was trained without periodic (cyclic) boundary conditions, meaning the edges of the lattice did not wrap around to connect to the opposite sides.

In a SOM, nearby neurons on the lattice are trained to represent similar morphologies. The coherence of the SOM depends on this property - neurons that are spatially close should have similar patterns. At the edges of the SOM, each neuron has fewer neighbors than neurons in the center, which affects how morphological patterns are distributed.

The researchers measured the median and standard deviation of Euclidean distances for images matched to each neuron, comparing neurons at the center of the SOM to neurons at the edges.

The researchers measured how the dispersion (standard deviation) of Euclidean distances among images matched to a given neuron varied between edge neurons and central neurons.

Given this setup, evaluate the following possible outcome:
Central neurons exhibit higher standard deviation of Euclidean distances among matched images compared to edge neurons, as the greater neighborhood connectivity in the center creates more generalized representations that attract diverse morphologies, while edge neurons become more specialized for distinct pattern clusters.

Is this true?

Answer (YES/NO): NO